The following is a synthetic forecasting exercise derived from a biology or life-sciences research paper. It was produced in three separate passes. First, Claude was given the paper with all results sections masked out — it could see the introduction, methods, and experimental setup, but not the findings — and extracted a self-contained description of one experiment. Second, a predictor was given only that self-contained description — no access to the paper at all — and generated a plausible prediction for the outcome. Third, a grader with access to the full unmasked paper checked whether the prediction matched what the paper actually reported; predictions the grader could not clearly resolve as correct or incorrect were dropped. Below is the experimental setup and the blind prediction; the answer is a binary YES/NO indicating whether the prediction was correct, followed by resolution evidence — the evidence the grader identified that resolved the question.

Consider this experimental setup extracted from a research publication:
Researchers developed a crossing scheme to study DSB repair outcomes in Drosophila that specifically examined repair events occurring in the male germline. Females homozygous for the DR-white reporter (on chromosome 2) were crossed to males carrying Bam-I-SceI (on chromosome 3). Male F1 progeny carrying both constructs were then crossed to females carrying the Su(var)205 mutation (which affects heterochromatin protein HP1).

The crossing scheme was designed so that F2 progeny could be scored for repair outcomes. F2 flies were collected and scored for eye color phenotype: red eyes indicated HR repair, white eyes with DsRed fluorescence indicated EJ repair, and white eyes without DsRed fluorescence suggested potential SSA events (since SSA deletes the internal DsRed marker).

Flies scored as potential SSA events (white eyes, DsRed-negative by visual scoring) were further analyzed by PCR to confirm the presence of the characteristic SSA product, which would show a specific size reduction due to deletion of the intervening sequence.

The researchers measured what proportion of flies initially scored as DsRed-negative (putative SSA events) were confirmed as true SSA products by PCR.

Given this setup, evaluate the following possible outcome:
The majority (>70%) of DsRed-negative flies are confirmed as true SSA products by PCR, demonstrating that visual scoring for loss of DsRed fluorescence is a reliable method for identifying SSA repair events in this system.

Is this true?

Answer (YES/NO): NO